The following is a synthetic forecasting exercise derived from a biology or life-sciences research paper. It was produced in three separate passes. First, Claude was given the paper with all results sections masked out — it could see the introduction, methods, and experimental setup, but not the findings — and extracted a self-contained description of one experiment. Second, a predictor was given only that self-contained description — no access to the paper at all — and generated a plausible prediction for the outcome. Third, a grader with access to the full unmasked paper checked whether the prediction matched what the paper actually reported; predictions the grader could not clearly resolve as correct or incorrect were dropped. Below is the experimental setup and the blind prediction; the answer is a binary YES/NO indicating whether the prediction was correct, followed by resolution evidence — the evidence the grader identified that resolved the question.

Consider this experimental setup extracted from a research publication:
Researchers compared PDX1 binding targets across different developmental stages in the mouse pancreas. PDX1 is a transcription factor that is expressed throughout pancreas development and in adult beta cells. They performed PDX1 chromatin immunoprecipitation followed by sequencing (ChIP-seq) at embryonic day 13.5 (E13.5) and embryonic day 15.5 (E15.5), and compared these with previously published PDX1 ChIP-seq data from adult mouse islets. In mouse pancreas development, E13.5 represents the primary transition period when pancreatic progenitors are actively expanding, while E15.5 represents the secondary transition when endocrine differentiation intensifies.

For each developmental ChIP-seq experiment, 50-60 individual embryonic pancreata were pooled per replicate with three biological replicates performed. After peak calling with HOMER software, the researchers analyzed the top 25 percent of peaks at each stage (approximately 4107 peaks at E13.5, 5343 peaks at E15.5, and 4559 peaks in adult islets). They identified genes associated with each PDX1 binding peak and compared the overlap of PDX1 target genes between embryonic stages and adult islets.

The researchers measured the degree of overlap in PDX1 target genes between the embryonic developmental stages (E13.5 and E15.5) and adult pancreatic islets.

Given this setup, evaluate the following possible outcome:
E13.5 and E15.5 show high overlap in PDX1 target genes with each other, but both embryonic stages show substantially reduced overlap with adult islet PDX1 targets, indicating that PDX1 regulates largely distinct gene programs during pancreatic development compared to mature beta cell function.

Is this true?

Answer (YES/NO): NO